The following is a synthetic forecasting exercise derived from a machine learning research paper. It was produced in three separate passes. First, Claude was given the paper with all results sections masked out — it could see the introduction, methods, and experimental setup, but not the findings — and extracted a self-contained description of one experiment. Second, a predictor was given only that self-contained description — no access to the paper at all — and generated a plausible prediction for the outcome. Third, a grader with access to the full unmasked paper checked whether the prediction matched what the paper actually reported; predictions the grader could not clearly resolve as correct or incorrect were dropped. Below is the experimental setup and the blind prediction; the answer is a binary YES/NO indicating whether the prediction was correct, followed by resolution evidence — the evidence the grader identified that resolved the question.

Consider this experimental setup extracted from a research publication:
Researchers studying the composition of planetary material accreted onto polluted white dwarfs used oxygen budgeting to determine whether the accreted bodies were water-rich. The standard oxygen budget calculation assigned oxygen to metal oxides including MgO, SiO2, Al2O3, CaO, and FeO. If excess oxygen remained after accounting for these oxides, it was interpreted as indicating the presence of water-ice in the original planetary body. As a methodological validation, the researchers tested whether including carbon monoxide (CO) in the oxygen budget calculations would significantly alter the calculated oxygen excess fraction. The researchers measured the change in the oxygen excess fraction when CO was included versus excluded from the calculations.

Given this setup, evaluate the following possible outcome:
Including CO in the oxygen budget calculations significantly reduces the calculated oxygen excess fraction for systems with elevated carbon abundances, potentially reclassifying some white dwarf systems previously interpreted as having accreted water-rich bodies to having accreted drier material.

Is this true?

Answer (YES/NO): NO